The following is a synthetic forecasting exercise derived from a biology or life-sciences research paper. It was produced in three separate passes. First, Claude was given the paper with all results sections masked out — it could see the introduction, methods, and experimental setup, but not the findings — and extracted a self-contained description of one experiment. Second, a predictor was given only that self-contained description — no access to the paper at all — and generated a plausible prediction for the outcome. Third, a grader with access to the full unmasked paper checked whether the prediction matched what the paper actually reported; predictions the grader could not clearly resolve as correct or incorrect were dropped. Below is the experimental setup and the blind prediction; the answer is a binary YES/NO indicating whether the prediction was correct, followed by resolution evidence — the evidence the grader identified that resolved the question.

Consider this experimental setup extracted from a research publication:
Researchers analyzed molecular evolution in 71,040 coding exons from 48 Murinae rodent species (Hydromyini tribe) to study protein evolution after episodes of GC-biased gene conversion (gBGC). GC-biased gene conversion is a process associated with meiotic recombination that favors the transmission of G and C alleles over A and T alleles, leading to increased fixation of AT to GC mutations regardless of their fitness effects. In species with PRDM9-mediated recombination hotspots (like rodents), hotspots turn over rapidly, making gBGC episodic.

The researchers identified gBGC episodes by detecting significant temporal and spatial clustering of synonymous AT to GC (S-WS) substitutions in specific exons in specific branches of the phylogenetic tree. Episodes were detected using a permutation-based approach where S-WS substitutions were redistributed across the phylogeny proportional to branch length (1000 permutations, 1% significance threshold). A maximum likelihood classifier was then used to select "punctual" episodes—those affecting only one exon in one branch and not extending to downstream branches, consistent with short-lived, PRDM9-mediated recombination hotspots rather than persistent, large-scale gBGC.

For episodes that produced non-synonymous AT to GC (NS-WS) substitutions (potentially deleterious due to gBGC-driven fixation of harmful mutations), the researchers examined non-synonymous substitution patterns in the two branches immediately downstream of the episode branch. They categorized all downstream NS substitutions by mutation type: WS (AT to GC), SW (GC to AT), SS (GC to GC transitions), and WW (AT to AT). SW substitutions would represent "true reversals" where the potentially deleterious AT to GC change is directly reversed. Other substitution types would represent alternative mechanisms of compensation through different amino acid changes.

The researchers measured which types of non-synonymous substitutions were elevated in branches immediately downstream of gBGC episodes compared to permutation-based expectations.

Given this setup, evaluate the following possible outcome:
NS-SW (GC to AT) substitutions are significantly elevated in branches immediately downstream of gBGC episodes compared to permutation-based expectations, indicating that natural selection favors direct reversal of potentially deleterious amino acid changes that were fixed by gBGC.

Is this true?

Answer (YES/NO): NO